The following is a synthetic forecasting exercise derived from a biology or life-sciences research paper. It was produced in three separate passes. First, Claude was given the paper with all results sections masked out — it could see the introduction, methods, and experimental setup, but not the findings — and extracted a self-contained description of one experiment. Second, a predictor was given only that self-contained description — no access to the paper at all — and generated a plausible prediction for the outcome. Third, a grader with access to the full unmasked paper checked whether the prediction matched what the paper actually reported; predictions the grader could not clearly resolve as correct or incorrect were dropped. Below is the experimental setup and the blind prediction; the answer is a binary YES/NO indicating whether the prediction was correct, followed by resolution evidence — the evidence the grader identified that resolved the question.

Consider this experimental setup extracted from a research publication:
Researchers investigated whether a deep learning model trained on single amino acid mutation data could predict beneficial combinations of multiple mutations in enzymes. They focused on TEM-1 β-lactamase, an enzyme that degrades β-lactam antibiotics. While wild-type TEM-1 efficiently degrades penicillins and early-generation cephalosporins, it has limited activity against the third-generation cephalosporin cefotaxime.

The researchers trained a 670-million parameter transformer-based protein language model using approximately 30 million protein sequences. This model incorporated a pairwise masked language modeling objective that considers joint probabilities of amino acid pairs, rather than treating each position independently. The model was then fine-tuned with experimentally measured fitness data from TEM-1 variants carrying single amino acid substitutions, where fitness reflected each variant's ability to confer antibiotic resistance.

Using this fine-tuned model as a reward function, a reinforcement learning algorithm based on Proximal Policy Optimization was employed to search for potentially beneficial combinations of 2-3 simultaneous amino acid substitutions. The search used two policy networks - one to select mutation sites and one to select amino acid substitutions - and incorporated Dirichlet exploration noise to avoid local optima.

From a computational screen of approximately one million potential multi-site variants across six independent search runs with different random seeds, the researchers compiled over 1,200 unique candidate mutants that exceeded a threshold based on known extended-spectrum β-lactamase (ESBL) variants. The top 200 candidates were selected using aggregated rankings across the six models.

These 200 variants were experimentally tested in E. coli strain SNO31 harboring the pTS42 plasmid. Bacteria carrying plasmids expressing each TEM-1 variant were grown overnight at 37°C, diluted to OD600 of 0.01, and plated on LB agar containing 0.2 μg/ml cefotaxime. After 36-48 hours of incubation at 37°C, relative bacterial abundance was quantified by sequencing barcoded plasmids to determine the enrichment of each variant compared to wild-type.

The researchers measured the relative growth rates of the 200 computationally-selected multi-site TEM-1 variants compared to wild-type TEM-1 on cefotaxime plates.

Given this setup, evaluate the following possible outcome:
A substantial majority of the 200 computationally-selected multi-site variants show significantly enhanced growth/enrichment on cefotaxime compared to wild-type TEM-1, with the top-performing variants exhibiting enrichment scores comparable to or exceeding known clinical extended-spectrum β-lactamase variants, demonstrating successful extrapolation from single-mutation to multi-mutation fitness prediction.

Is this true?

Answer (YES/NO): NO